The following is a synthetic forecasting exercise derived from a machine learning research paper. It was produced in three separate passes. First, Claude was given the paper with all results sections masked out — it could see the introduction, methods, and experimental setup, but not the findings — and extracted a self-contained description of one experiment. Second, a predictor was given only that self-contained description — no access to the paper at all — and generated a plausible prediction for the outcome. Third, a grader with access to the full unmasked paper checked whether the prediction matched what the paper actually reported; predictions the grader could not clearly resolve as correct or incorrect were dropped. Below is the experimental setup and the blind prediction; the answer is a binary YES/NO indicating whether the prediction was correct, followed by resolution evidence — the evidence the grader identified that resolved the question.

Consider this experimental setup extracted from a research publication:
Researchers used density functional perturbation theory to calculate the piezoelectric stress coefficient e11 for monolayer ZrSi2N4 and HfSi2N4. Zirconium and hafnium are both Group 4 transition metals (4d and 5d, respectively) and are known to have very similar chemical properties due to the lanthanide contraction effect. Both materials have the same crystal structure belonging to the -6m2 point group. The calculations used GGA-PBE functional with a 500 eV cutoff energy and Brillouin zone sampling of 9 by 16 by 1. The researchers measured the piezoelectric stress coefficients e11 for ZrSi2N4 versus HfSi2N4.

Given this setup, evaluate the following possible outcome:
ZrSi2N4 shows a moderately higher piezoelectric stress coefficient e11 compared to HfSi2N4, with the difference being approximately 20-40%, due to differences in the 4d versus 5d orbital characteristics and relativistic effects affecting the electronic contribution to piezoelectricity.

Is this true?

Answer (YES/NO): NO